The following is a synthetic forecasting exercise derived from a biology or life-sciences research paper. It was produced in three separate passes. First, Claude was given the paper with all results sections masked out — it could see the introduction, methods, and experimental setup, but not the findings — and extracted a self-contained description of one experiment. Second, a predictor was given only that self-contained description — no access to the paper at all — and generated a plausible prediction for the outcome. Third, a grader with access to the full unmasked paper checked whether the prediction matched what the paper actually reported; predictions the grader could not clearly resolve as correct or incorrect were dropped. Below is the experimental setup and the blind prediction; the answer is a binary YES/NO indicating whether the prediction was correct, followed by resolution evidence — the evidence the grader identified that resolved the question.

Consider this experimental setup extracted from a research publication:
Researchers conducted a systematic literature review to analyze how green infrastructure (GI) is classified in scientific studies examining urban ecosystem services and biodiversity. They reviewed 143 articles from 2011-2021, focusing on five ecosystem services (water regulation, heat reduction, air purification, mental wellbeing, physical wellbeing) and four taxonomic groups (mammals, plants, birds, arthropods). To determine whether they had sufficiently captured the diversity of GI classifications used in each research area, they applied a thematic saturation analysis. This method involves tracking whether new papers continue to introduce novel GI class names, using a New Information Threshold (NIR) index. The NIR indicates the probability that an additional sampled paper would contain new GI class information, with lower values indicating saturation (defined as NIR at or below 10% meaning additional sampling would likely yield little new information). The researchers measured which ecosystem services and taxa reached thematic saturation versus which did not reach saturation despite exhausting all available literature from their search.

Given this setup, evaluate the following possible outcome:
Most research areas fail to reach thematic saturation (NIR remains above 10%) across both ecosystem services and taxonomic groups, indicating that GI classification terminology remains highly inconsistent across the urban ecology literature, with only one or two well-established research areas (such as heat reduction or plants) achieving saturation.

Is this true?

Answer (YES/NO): NO